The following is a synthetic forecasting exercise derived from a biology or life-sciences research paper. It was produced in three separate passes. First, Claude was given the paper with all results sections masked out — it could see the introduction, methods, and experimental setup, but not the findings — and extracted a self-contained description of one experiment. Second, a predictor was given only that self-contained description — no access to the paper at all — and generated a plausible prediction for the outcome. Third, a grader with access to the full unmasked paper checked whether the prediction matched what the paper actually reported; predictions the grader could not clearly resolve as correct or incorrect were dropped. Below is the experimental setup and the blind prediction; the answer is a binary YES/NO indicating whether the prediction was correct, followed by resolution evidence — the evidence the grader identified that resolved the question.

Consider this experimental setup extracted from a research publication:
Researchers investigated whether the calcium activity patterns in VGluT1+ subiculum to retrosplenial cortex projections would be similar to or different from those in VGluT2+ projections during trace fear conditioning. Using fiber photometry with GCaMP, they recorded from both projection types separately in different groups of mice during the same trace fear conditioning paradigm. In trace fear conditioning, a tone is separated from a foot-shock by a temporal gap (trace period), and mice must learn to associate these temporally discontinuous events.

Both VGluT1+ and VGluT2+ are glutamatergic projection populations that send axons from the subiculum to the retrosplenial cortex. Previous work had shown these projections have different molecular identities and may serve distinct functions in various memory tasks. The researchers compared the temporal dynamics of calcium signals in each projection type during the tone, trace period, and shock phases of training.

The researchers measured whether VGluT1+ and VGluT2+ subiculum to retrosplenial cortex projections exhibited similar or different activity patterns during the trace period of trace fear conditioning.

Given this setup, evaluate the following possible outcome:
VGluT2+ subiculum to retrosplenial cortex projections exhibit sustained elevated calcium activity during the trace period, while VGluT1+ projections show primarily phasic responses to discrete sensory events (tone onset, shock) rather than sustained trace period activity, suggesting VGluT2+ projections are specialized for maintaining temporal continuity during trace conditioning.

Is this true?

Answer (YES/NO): NO